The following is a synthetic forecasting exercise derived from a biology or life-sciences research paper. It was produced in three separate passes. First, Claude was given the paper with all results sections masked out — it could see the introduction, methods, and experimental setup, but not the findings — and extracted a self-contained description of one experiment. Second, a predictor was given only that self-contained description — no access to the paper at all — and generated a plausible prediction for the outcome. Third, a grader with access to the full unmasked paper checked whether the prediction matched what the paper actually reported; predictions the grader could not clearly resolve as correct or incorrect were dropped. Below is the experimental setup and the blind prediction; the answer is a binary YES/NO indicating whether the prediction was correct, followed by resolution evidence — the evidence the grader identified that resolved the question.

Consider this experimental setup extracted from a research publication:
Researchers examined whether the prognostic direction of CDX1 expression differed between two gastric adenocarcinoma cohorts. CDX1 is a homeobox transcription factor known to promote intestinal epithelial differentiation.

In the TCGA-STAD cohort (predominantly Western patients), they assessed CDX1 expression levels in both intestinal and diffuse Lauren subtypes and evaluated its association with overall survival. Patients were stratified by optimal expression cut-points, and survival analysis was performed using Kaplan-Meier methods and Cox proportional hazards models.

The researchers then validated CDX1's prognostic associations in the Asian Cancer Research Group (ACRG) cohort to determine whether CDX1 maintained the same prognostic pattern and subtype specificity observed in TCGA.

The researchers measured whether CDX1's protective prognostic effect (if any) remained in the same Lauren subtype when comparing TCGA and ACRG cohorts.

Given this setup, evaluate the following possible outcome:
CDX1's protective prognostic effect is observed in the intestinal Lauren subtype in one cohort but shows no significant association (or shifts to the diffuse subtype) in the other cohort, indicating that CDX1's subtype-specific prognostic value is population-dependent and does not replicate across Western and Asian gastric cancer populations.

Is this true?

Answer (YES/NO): YES